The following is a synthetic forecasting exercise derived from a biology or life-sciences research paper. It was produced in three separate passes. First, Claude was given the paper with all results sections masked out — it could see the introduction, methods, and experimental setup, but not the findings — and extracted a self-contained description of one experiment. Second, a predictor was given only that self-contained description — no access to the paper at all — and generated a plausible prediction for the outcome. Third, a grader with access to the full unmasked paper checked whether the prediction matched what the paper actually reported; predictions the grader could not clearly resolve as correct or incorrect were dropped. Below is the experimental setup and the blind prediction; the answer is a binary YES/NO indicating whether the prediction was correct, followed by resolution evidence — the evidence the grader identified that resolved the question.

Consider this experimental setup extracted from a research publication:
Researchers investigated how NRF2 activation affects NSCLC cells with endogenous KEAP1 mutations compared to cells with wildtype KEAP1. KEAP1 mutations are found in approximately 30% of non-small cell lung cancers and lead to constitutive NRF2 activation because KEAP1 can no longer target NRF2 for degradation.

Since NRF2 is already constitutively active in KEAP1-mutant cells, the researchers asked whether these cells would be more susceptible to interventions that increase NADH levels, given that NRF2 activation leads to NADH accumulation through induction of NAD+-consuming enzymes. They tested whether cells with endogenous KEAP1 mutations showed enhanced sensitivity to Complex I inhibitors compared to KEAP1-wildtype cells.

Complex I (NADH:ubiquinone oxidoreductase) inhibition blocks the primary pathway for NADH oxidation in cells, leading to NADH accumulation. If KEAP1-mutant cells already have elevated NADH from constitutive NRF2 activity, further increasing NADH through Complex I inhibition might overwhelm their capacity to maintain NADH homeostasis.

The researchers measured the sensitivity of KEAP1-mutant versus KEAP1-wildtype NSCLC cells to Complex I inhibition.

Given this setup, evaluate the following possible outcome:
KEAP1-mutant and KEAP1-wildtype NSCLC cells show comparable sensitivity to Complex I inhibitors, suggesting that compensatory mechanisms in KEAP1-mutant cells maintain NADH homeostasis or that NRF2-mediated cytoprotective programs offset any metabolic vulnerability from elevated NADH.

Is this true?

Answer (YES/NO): NO